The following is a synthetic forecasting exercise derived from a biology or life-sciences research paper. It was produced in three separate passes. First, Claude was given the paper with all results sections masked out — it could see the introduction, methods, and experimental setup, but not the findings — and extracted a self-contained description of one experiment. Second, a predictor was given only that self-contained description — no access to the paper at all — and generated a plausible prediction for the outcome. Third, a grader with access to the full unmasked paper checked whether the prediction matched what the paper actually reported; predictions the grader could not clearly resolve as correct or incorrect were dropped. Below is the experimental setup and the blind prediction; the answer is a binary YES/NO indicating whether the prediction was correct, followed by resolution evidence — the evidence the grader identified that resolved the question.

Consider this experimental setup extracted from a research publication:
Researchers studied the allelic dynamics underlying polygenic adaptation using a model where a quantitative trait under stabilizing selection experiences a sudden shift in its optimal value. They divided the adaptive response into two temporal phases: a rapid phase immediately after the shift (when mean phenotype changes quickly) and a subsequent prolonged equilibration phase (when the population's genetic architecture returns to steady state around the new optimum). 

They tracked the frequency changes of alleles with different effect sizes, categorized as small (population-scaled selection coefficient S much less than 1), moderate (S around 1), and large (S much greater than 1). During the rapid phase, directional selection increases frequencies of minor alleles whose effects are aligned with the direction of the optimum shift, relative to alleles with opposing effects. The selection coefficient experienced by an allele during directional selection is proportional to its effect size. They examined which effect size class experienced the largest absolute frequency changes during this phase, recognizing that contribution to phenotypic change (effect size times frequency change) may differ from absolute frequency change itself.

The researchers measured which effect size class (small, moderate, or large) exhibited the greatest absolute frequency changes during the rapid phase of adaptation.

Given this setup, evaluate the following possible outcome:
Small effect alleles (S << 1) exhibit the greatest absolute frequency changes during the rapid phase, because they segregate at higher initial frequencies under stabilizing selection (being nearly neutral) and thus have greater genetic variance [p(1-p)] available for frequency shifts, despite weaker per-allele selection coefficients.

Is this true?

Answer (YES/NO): NO